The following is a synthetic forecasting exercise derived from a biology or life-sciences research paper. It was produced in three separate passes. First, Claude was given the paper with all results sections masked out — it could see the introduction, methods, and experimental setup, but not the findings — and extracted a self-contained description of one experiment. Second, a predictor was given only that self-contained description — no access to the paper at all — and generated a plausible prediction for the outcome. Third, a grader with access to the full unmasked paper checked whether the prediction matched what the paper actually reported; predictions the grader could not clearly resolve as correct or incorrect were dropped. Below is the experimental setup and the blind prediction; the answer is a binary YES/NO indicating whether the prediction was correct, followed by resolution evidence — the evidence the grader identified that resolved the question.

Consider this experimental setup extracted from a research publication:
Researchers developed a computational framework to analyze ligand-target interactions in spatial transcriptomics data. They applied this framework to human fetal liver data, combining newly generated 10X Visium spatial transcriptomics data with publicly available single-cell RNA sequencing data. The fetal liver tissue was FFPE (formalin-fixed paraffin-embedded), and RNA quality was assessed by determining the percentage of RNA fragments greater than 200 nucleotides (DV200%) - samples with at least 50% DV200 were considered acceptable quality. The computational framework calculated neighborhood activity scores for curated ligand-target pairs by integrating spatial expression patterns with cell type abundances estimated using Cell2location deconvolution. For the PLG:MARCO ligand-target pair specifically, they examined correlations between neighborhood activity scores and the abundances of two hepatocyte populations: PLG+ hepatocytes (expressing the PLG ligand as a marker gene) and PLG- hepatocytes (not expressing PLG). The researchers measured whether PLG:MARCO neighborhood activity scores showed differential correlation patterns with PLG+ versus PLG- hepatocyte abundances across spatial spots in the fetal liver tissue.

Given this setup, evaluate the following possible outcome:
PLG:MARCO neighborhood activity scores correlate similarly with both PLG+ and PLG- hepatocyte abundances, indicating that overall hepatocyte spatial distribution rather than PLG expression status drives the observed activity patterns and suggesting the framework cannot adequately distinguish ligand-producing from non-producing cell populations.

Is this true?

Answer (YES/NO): NO